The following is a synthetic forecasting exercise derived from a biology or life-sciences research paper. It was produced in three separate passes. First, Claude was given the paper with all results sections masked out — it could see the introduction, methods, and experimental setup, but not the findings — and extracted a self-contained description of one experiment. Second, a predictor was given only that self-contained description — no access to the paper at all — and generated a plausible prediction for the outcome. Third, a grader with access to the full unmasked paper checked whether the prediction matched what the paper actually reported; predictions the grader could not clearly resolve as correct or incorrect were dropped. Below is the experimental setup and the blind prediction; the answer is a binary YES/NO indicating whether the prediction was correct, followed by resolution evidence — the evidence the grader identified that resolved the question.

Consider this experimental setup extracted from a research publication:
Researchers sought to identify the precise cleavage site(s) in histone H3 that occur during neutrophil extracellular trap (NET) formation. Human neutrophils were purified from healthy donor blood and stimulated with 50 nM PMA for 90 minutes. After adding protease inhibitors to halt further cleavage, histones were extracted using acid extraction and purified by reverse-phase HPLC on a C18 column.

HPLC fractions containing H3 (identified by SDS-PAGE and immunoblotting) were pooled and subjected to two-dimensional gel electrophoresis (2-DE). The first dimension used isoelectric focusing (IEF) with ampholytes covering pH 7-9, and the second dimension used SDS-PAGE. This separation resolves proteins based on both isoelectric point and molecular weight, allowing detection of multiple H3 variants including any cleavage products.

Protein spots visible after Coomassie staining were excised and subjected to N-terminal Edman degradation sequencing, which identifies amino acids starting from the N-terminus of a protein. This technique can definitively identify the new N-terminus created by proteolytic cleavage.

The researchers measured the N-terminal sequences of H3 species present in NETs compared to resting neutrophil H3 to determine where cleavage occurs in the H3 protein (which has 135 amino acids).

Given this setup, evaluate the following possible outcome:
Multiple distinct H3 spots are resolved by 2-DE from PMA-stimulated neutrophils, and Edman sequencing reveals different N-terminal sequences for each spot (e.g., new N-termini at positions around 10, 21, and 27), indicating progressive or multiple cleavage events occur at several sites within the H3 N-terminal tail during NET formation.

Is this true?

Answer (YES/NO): NO